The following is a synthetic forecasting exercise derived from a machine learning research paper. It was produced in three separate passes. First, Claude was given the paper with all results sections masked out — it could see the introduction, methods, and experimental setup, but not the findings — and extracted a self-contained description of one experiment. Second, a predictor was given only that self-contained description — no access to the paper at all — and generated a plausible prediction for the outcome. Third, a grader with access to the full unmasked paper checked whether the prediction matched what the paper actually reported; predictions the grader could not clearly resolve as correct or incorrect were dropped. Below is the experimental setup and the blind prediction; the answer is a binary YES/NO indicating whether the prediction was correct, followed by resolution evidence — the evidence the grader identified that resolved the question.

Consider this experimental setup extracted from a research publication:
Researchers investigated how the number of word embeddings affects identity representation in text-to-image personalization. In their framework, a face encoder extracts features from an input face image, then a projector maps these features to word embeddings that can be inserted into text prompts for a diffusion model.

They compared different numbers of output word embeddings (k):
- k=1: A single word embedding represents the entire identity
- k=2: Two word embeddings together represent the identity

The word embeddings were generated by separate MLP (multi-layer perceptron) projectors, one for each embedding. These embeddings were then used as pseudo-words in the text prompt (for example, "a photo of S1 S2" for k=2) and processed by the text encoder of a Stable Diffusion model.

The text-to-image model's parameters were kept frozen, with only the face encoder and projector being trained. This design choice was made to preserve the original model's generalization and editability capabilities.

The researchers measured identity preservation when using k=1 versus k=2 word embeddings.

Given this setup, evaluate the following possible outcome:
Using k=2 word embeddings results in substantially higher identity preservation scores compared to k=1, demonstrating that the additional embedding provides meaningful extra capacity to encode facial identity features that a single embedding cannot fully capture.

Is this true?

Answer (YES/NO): YES